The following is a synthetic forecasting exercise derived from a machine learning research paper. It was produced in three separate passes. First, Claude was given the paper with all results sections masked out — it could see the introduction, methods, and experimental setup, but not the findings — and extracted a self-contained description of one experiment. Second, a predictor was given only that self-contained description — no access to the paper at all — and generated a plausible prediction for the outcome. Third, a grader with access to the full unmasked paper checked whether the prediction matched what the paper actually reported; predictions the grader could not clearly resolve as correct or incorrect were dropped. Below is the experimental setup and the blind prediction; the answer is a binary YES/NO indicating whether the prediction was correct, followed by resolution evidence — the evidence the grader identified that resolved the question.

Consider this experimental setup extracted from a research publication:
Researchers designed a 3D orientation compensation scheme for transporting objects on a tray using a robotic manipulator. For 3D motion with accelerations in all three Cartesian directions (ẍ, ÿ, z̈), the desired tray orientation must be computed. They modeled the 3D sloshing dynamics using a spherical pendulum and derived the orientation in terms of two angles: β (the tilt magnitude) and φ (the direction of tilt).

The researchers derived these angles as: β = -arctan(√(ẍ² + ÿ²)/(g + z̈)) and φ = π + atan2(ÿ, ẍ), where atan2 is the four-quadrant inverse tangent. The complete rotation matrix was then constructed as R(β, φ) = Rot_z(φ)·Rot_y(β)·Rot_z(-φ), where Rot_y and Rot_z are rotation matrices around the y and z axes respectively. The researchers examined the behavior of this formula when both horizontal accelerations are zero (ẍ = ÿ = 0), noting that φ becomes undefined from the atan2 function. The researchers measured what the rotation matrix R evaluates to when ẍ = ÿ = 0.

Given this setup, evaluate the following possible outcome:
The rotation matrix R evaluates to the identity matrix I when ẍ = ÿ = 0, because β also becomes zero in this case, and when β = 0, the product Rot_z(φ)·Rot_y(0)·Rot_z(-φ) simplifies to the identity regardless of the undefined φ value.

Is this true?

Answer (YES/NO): YES